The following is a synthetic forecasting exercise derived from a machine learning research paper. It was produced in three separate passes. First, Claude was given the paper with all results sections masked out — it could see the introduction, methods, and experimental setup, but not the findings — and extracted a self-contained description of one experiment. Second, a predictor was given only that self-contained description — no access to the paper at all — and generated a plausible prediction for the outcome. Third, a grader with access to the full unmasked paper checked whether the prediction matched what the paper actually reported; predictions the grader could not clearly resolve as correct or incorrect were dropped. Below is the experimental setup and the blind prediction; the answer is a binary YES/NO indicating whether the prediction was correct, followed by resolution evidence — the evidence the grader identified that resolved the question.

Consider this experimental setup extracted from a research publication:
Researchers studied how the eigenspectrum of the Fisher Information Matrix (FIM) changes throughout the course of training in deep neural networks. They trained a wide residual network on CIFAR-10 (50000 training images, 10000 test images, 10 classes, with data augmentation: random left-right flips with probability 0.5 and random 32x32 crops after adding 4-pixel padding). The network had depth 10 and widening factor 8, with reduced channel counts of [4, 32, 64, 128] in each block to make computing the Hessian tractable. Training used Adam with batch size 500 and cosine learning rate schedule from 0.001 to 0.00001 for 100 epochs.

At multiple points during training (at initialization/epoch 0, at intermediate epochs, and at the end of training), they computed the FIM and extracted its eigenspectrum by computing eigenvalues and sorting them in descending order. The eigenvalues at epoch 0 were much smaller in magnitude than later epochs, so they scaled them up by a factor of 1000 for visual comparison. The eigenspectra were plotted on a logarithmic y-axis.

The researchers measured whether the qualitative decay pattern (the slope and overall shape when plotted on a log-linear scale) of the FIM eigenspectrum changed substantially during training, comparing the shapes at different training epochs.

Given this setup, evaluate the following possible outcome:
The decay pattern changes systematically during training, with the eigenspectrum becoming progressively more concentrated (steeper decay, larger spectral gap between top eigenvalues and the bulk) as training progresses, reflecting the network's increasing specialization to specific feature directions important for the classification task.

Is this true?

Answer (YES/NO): NO